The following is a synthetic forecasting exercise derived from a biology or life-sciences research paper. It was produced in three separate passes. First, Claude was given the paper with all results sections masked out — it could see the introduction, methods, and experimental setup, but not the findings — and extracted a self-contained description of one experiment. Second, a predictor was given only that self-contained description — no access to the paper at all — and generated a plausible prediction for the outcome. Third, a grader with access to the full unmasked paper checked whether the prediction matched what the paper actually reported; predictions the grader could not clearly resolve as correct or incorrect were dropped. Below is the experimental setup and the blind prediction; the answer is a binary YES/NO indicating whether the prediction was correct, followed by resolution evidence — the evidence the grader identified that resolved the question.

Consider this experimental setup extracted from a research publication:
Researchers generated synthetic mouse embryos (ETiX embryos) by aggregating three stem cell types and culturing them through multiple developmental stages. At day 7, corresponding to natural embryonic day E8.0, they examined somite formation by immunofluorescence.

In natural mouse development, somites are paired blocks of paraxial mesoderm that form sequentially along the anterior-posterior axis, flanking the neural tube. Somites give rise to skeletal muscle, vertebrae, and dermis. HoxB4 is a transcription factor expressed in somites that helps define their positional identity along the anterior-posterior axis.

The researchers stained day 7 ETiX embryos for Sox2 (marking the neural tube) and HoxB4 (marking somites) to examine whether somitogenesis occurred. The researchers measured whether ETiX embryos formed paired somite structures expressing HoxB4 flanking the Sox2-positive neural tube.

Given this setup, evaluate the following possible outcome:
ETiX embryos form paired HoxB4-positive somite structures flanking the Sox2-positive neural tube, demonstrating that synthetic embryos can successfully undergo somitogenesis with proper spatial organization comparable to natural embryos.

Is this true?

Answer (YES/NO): YES